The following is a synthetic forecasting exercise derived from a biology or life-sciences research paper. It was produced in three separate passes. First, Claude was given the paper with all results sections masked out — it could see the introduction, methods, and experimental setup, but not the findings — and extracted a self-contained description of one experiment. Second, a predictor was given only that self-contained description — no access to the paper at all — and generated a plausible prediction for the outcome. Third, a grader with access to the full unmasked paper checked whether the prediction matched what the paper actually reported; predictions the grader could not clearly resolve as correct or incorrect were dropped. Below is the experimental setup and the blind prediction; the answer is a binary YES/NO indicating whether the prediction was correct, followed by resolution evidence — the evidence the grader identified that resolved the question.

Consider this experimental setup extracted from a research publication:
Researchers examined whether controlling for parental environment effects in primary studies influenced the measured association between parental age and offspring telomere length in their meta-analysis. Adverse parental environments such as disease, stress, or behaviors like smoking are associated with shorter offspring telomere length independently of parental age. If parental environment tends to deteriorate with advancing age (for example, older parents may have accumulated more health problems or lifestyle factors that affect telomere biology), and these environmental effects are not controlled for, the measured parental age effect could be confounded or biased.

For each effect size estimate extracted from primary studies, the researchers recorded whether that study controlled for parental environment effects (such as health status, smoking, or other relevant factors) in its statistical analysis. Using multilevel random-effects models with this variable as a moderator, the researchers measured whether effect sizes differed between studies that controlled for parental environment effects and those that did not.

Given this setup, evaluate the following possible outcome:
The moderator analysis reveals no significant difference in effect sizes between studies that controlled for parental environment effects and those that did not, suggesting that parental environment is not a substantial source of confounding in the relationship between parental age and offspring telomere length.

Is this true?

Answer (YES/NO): YES